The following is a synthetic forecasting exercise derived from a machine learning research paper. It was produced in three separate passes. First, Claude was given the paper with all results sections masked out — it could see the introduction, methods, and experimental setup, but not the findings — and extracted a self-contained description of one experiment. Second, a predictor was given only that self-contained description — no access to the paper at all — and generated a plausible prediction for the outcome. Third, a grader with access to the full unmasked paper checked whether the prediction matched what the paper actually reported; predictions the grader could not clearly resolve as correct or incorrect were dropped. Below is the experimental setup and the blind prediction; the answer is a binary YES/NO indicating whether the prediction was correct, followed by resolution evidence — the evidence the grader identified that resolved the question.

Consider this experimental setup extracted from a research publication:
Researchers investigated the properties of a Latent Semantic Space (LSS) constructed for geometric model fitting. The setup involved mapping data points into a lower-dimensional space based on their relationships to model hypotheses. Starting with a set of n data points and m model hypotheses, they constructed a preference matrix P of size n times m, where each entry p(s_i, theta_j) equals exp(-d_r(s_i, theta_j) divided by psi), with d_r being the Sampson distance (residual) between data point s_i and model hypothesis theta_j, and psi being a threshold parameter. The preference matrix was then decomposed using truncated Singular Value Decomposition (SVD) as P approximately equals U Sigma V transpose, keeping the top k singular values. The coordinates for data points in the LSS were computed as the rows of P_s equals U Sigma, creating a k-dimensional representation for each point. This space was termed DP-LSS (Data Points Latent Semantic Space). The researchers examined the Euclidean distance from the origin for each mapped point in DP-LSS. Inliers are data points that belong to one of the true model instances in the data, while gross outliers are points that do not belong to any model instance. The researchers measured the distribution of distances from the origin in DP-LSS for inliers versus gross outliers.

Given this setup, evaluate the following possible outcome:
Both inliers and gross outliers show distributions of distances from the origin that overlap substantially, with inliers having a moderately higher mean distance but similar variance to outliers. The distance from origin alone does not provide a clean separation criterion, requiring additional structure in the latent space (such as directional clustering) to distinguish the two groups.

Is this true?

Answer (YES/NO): NO